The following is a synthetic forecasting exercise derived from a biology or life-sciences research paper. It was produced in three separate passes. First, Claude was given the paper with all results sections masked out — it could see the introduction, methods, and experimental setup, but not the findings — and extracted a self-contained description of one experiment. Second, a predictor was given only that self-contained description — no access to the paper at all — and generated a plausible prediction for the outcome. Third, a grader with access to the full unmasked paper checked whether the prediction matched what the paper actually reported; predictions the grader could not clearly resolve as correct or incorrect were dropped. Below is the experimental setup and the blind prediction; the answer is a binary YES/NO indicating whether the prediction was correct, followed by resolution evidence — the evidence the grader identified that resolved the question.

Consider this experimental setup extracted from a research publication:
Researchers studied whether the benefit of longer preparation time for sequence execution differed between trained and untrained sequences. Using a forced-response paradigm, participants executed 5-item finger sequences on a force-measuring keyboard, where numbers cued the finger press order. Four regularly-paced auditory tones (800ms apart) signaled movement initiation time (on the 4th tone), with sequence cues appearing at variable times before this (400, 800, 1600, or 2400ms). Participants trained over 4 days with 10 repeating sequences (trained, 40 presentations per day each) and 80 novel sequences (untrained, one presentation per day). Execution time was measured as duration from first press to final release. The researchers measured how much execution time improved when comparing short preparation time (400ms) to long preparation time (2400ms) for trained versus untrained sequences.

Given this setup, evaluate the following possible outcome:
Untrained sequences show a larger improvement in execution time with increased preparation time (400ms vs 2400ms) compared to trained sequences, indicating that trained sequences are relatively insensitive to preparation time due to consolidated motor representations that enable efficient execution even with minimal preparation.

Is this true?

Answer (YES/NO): YES